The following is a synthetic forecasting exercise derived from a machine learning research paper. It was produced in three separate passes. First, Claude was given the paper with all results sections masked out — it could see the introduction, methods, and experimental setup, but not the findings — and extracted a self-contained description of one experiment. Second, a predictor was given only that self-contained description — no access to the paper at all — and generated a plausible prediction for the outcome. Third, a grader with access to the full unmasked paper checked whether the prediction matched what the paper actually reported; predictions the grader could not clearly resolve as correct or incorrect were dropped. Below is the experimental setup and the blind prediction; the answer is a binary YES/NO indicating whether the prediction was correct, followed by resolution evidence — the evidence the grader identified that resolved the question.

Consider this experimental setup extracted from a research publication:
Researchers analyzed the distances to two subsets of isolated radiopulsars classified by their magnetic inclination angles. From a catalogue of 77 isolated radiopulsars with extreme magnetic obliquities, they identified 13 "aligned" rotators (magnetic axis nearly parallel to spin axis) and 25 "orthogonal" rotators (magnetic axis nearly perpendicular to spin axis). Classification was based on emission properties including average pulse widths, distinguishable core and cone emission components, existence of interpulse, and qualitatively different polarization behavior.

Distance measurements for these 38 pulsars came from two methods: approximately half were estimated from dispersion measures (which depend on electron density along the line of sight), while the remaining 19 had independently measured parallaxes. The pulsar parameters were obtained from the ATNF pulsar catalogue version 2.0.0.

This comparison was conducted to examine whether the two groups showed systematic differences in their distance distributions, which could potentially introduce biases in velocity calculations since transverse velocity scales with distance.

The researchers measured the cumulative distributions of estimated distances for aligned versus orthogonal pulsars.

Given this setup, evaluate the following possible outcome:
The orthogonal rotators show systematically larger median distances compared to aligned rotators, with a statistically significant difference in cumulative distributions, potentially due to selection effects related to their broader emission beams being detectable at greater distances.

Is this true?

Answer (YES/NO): NO